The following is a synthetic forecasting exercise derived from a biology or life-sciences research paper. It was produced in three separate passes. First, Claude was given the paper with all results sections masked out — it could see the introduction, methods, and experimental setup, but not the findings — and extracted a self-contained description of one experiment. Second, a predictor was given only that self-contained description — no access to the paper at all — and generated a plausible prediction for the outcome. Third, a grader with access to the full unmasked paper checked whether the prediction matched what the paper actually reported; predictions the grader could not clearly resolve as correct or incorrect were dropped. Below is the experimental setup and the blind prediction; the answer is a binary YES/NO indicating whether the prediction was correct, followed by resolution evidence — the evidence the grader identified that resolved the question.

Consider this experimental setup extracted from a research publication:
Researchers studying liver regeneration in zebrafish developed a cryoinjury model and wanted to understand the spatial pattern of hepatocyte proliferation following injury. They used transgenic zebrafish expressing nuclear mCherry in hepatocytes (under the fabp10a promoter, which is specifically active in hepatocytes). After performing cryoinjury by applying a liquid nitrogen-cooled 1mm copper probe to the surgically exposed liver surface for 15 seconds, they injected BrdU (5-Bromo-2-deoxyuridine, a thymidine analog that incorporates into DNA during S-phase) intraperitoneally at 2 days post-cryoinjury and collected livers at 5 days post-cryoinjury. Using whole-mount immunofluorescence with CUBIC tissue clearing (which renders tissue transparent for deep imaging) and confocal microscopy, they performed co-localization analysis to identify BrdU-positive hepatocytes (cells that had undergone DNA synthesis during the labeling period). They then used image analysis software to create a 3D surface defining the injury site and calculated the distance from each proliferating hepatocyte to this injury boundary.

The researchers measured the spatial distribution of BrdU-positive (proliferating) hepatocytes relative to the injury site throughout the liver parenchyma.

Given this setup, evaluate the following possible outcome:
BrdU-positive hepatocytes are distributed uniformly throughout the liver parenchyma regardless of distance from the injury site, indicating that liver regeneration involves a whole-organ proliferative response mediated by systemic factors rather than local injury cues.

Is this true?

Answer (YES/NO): NO